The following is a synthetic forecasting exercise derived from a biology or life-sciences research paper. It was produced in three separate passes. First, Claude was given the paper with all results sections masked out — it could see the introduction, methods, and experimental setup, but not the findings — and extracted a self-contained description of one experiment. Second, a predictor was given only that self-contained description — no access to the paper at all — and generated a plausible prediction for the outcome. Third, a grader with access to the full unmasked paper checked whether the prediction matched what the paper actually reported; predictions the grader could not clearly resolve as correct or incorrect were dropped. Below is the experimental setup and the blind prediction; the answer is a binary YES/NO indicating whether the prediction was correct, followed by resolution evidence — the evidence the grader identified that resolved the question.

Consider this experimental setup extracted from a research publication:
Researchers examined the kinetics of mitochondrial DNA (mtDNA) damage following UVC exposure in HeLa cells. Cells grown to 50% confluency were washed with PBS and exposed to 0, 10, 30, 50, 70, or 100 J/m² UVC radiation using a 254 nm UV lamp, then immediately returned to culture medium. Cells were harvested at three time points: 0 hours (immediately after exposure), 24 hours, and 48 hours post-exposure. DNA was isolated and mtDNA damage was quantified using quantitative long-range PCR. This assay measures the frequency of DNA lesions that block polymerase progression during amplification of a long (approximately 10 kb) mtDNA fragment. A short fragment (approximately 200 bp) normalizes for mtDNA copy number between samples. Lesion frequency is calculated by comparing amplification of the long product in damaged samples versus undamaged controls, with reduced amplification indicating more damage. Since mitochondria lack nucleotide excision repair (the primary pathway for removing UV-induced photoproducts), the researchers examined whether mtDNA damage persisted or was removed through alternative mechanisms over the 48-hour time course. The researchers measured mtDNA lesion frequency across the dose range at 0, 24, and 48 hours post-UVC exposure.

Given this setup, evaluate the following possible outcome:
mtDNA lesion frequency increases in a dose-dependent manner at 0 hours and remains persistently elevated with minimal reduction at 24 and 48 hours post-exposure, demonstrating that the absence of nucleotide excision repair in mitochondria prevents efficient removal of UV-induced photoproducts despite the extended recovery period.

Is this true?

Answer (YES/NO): NO